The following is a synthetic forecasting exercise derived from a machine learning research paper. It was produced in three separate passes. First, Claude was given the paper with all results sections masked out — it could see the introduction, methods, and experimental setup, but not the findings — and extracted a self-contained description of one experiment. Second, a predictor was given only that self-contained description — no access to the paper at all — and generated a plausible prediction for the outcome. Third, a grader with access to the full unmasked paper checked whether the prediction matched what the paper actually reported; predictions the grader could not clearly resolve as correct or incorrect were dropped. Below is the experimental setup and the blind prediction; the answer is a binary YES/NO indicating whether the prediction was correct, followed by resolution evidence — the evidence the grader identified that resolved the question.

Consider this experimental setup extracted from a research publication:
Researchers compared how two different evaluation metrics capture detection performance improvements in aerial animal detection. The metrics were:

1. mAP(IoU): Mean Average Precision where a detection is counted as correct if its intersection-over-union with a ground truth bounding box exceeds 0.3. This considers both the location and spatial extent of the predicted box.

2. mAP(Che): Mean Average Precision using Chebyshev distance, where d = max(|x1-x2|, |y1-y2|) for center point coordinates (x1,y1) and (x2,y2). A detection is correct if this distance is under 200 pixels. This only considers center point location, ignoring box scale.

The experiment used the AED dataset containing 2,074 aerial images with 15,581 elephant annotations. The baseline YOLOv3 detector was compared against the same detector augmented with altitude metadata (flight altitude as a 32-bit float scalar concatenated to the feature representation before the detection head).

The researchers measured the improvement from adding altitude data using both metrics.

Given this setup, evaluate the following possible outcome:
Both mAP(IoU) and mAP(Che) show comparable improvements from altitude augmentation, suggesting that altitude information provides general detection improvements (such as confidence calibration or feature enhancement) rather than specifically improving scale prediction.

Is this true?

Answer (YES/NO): NO